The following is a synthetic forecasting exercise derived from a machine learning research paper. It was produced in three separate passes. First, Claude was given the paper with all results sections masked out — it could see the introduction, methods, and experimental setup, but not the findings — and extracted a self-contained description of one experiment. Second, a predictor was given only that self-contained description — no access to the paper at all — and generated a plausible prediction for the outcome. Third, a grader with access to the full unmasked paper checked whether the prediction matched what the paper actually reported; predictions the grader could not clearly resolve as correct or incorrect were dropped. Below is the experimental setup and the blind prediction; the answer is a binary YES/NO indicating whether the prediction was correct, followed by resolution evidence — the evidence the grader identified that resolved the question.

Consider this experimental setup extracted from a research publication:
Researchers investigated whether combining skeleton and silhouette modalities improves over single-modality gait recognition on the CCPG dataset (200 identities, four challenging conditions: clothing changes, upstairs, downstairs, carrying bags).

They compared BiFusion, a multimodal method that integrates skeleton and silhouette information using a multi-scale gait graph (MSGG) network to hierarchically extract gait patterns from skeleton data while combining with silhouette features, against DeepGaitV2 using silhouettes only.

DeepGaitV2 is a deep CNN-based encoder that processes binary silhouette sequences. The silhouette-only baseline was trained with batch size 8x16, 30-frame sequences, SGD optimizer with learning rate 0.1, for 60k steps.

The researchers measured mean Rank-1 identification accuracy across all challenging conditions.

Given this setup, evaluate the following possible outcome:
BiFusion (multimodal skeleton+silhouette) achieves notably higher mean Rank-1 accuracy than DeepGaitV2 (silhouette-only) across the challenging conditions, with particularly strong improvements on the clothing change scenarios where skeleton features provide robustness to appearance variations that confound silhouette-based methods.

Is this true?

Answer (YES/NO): NO